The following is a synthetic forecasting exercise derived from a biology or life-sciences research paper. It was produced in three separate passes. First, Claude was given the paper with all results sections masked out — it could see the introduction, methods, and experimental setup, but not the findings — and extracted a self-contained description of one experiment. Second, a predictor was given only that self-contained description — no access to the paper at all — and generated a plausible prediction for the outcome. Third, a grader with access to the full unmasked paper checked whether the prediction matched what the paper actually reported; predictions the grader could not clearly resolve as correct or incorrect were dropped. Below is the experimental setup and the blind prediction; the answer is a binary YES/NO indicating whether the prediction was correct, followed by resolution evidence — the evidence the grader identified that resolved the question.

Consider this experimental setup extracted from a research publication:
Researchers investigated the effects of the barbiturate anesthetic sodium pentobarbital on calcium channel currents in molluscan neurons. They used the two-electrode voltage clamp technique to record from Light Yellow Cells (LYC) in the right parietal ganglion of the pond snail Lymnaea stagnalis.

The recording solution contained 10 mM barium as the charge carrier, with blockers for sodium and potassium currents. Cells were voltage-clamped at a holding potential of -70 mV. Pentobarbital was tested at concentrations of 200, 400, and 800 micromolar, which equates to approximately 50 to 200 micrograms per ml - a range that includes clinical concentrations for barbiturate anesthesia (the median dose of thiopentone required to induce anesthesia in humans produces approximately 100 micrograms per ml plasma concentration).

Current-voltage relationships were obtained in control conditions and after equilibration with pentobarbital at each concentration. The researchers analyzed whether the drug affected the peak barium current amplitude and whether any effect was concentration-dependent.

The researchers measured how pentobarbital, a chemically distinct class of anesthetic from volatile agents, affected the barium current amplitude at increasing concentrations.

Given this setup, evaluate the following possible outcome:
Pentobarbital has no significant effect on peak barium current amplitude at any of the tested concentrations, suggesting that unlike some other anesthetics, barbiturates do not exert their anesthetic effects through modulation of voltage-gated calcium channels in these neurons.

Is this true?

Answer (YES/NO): NO